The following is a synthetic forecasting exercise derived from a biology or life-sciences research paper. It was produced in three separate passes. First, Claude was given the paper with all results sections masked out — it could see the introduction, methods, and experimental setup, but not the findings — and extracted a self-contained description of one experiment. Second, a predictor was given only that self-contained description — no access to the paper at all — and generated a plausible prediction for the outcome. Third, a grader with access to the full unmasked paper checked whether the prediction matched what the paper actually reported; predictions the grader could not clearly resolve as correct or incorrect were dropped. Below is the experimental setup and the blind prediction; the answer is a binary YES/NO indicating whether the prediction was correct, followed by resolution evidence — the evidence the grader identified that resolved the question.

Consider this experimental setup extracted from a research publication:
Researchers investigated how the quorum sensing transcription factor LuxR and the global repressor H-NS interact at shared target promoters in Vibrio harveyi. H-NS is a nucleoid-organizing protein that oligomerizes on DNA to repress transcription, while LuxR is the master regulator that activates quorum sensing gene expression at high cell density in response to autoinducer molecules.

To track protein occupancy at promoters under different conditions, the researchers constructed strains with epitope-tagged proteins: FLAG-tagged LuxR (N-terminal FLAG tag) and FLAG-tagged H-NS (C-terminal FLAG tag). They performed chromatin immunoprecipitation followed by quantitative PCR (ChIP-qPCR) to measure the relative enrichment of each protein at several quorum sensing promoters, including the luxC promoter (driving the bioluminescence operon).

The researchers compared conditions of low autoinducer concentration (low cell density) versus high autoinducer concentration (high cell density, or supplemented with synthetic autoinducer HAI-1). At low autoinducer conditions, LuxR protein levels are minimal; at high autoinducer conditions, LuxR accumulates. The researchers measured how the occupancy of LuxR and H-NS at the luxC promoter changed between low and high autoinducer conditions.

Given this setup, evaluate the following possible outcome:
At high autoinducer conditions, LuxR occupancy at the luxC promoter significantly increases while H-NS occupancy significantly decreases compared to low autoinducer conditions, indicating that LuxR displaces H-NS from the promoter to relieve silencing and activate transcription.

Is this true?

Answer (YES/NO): YES